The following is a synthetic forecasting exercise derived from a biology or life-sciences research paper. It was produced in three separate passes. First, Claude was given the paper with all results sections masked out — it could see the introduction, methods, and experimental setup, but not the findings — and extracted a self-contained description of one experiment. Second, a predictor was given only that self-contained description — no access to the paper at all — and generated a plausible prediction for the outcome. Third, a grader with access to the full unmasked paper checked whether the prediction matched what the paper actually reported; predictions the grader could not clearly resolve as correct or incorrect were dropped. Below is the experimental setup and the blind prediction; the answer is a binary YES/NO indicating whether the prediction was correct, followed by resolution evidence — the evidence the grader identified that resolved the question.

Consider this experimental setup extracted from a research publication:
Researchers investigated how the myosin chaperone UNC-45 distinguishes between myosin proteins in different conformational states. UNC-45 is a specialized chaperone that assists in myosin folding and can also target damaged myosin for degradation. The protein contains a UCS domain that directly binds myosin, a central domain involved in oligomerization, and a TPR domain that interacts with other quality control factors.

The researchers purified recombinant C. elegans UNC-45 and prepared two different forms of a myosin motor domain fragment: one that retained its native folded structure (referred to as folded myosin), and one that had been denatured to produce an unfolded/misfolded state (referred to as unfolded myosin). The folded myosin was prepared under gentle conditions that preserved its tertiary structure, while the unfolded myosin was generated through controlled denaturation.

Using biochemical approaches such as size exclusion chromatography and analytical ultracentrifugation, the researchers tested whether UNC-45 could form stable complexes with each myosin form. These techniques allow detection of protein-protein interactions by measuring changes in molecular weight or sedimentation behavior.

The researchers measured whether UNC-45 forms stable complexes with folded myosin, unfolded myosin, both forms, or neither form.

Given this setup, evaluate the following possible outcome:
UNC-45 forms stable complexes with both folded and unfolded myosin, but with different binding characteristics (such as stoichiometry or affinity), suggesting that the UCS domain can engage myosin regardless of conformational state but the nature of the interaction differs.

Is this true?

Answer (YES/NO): YES